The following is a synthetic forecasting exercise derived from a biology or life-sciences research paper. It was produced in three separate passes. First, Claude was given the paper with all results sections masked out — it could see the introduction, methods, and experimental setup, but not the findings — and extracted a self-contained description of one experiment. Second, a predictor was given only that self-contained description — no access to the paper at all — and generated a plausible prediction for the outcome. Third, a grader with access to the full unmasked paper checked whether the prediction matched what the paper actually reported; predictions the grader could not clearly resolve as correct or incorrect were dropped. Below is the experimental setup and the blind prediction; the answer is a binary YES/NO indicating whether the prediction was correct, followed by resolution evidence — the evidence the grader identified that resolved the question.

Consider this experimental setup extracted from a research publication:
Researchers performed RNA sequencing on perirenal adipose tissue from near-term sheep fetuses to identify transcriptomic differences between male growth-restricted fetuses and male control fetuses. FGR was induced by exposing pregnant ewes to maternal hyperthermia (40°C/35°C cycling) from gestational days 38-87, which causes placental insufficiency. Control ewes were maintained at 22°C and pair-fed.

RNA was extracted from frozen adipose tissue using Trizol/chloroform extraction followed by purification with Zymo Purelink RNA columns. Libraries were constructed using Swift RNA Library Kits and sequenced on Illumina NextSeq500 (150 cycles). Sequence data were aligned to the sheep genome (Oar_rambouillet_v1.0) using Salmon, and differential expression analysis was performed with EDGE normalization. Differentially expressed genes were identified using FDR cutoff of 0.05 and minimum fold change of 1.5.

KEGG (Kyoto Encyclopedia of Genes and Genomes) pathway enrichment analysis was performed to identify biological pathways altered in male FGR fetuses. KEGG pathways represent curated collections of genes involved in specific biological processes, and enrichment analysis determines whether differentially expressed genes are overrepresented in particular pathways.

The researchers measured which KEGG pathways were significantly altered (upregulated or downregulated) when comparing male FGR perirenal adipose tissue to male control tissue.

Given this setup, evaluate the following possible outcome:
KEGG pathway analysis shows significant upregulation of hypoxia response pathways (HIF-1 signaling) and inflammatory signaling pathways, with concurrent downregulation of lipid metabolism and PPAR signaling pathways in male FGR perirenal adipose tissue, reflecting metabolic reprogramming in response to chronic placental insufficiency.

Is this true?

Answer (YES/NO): NO